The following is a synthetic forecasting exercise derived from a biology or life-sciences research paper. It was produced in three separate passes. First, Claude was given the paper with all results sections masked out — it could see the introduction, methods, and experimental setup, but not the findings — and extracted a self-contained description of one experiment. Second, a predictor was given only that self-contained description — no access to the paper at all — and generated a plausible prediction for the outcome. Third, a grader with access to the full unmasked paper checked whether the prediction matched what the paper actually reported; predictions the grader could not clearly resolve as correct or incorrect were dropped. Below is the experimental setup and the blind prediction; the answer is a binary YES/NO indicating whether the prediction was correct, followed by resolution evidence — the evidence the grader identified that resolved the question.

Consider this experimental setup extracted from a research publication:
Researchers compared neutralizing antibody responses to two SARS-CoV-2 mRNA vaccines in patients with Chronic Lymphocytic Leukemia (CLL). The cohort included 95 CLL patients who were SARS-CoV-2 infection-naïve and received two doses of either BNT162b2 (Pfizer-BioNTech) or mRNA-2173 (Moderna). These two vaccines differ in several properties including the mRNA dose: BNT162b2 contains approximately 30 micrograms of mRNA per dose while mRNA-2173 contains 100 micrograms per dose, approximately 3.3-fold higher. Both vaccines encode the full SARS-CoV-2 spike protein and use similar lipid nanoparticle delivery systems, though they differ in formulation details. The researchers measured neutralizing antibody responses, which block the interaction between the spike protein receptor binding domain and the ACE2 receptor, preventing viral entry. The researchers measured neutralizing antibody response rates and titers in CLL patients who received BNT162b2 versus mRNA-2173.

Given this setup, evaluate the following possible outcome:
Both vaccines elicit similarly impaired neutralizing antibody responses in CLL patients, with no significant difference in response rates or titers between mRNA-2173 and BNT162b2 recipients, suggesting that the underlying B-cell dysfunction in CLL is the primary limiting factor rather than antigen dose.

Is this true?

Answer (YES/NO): NO